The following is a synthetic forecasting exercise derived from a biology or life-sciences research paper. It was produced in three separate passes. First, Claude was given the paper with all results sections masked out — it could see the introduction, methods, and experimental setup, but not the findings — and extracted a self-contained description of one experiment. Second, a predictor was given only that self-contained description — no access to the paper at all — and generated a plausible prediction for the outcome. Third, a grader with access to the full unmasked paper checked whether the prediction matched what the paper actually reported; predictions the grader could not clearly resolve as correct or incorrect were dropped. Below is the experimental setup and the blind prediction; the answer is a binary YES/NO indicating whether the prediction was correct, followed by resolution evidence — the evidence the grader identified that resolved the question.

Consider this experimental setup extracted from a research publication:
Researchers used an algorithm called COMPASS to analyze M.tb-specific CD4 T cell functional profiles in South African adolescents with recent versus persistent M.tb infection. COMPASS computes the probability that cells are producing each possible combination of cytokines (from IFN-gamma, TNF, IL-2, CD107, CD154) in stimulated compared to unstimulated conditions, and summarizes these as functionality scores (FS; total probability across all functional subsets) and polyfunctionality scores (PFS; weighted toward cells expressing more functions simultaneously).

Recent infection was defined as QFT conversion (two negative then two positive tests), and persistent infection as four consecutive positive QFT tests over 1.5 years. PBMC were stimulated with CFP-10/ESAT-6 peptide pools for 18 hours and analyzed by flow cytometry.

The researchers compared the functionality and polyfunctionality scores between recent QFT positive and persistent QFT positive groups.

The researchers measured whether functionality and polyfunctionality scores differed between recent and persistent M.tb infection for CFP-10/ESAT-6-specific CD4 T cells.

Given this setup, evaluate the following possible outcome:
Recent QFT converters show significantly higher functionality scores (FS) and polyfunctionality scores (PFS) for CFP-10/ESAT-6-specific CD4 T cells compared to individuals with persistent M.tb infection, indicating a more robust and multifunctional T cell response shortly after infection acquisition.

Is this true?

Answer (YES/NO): NO